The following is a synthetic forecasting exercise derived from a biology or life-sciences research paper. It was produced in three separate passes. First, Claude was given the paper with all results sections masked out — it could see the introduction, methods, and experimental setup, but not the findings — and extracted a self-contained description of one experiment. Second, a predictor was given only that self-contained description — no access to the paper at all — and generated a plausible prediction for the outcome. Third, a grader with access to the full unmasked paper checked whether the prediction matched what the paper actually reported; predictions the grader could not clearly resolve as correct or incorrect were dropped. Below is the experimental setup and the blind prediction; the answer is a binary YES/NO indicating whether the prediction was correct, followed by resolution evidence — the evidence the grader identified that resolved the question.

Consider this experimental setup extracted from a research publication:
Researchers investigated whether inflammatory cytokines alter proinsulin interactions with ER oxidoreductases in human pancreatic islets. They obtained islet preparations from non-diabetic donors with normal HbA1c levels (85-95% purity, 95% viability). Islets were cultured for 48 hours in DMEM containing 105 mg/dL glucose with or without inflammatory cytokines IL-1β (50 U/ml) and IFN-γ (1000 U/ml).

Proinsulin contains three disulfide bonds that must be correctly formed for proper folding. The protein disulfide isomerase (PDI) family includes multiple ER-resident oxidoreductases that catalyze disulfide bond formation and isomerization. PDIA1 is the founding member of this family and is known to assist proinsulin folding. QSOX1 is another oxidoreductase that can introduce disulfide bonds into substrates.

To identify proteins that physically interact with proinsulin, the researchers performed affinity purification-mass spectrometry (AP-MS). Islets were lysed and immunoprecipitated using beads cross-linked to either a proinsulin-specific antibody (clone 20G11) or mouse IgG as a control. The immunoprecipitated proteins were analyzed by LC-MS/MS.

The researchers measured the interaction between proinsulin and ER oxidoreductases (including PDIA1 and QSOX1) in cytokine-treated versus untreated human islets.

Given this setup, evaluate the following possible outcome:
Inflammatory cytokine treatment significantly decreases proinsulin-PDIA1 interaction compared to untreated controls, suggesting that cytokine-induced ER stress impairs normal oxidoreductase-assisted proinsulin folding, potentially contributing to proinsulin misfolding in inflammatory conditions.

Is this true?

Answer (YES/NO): NO